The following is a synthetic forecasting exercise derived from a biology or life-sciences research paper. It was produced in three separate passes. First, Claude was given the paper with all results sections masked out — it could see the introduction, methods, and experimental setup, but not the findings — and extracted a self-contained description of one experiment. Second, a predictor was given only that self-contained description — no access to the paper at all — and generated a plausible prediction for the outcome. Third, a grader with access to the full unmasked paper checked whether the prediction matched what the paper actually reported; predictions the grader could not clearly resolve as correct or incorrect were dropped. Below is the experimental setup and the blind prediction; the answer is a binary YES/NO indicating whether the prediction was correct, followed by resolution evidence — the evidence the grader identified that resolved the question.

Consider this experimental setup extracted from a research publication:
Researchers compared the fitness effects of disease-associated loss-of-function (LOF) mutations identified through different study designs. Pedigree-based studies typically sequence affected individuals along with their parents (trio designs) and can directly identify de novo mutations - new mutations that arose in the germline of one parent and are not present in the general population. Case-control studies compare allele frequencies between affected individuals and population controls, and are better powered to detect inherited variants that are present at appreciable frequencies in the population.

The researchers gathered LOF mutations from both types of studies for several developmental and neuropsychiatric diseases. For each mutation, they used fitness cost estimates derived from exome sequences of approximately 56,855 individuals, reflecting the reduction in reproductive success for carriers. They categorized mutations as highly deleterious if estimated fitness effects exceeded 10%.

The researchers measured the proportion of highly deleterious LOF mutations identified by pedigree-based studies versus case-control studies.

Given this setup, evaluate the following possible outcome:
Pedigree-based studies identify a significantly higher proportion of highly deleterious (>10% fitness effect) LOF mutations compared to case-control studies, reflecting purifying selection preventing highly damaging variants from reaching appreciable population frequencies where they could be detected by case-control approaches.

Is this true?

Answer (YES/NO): YES